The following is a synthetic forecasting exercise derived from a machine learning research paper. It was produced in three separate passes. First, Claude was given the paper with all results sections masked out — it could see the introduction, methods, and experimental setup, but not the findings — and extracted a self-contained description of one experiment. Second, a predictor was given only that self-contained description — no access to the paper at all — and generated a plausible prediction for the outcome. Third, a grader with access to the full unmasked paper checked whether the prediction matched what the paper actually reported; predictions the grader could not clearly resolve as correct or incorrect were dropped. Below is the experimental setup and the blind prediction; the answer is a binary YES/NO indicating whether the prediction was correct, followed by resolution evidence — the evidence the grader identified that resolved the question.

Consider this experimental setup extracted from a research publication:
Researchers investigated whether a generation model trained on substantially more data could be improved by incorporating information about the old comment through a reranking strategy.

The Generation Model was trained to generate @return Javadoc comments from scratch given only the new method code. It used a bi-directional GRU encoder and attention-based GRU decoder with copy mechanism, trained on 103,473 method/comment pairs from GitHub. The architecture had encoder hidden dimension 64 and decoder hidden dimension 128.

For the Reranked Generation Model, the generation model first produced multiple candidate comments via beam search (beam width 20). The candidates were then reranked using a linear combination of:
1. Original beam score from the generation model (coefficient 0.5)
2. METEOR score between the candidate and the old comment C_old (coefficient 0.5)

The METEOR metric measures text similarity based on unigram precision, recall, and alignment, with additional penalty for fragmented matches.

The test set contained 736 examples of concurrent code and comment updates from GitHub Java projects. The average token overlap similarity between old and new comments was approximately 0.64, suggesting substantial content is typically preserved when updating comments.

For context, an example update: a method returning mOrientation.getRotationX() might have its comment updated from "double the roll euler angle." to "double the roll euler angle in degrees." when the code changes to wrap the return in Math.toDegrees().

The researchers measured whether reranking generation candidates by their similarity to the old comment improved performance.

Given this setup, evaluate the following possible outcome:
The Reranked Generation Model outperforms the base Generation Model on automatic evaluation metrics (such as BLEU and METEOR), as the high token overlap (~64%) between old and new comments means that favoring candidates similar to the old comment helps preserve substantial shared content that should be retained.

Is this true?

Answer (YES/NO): YES